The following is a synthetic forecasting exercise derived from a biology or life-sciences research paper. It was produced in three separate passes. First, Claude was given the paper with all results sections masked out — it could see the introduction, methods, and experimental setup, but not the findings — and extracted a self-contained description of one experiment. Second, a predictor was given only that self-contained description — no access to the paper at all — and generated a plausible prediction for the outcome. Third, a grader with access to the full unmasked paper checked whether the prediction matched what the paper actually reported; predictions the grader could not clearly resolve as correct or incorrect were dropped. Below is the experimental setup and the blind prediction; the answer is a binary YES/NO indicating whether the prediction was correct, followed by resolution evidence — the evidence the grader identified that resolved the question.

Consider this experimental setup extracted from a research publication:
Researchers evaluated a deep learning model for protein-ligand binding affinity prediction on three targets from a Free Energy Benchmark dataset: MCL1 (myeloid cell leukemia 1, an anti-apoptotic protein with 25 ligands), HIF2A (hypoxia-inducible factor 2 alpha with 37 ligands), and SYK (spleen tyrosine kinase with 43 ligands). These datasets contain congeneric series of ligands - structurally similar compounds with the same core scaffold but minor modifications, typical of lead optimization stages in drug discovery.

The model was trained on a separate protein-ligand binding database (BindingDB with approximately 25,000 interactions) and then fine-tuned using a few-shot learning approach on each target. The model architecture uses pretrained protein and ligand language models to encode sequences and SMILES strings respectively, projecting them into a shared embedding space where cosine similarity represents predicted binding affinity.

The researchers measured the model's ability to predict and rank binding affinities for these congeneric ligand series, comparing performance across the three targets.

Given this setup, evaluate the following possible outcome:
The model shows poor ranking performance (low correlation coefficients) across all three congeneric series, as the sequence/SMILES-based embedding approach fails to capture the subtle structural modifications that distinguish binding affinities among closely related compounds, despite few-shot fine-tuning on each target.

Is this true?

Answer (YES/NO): NO